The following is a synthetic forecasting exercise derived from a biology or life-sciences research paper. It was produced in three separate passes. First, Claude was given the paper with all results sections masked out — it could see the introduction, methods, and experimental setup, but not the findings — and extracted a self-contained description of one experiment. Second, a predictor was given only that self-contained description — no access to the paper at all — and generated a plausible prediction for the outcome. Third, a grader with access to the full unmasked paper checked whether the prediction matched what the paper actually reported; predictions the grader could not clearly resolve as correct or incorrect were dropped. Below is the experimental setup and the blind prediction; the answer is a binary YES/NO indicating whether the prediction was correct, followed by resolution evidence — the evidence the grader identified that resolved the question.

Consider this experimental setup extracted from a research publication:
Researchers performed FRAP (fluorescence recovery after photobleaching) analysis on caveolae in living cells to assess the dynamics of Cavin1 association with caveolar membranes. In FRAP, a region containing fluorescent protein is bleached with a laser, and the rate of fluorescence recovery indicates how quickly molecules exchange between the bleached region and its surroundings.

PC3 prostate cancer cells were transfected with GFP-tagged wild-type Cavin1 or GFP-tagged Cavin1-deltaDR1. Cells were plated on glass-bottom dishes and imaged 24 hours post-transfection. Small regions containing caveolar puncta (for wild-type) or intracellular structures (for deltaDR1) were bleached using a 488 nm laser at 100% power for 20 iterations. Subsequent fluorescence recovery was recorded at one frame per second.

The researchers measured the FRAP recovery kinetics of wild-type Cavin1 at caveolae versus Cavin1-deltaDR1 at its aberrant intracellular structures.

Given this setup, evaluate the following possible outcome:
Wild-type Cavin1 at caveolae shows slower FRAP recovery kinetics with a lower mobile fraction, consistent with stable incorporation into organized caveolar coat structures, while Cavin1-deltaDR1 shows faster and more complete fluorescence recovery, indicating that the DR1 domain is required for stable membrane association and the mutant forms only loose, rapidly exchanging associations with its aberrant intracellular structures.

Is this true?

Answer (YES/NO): NO